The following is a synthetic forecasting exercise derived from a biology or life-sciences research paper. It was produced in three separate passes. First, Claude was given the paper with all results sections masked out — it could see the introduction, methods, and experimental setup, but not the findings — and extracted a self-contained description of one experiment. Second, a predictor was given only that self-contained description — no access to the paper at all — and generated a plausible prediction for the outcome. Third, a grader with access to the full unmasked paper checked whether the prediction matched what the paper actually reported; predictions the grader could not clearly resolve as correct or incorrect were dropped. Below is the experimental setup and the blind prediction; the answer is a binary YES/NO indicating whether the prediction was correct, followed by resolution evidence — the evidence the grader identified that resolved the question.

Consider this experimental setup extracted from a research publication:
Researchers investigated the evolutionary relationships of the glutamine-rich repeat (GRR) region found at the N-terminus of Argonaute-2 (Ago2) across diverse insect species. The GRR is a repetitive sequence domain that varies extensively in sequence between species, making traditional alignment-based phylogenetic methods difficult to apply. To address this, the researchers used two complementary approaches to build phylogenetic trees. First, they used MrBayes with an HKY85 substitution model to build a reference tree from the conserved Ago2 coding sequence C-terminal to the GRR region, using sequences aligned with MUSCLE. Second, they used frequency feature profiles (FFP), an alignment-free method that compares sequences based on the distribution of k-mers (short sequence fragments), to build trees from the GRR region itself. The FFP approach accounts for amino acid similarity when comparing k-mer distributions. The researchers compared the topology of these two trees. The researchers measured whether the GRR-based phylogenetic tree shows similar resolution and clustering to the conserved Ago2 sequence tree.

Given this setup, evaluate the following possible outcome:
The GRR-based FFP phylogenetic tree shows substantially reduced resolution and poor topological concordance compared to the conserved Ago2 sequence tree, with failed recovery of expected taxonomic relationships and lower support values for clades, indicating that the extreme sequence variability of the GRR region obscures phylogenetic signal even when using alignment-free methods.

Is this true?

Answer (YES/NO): YES